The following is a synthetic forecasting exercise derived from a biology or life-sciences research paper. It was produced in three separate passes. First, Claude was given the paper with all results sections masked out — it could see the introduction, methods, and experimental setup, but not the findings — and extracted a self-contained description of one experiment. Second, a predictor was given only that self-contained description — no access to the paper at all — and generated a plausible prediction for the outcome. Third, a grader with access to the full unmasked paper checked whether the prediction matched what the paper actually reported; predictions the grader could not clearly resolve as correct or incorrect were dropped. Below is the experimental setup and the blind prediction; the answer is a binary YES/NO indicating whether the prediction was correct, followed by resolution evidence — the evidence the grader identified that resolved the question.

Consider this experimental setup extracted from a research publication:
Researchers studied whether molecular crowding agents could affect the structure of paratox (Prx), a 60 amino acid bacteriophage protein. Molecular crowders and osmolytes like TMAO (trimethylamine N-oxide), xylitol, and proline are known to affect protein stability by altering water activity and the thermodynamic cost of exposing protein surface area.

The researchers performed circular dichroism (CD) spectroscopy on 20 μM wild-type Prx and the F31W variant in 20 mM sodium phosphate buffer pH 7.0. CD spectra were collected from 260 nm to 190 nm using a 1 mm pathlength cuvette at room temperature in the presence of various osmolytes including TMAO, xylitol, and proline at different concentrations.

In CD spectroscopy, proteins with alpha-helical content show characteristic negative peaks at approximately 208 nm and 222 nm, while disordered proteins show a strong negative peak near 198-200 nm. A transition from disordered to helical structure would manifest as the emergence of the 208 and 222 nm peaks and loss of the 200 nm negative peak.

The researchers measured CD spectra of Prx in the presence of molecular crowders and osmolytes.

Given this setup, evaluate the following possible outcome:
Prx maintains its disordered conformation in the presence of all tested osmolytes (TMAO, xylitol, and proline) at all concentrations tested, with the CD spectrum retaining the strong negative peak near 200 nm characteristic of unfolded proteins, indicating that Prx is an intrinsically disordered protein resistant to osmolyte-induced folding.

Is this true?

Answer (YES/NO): NO